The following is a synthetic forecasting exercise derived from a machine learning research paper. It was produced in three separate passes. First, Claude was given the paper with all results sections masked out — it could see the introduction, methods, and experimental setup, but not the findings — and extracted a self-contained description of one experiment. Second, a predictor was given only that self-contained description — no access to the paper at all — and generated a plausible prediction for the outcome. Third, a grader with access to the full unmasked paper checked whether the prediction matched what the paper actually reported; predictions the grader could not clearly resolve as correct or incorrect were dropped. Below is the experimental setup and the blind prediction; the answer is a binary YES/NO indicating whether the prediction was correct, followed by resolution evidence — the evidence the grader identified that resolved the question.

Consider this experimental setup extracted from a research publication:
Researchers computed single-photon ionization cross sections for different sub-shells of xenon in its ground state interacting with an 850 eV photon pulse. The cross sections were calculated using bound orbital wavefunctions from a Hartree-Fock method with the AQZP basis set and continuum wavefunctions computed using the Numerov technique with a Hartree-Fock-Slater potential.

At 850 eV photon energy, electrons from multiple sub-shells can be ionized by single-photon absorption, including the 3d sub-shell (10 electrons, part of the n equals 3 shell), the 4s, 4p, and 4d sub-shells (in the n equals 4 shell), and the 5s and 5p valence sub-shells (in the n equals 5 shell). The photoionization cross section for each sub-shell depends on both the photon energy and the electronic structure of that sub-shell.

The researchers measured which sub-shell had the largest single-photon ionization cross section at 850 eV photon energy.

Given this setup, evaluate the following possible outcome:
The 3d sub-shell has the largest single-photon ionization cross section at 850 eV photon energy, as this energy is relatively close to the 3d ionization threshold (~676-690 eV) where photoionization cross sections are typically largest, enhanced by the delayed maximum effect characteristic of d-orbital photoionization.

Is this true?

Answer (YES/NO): YES